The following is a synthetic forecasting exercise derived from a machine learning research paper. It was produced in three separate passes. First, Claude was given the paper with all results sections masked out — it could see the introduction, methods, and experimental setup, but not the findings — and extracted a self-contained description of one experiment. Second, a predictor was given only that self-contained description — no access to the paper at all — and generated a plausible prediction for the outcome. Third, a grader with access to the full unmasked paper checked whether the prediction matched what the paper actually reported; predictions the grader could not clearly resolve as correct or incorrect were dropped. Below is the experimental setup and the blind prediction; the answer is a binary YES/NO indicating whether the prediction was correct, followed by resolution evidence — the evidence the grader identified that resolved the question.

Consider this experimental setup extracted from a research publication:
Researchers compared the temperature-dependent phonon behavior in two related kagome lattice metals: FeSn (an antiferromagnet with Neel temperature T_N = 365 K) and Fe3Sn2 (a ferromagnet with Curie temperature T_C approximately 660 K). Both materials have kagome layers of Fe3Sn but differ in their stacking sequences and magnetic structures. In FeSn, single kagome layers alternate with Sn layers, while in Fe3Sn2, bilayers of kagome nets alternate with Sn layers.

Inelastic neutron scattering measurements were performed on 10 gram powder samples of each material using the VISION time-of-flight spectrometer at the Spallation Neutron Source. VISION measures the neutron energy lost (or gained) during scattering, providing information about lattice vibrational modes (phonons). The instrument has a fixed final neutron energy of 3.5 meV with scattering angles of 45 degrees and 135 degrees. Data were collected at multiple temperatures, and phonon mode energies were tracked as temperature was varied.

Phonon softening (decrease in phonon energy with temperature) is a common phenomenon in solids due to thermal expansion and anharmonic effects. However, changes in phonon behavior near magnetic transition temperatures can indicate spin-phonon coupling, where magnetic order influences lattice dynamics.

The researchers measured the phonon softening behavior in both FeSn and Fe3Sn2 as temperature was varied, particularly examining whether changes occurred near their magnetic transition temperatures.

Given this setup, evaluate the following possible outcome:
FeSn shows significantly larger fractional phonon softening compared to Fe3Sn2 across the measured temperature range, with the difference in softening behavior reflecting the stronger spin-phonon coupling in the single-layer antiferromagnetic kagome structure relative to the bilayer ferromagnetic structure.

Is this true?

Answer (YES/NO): NO